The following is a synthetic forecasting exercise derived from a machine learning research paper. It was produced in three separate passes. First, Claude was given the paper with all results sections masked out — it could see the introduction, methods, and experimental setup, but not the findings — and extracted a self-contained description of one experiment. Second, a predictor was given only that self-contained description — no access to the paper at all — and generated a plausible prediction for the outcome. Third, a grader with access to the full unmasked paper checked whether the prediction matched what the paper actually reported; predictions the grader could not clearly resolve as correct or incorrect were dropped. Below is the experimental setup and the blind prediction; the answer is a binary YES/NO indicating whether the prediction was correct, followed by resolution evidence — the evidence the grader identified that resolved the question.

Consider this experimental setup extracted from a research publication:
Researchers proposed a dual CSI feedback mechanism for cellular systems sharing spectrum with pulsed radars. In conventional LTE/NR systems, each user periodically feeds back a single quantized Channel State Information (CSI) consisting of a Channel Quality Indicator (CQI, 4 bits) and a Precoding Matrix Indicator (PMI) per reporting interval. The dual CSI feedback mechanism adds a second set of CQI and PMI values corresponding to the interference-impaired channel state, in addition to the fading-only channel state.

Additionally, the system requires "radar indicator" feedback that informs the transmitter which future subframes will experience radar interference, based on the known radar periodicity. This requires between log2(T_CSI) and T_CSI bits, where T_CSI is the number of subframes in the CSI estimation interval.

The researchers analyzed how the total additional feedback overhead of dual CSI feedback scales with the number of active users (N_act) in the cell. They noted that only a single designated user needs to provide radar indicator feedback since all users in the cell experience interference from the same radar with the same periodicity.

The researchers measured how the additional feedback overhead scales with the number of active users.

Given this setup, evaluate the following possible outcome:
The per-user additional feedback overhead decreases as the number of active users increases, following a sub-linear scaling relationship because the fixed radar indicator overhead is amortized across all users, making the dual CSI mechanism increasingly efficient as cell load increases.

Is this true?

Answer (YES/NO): NO